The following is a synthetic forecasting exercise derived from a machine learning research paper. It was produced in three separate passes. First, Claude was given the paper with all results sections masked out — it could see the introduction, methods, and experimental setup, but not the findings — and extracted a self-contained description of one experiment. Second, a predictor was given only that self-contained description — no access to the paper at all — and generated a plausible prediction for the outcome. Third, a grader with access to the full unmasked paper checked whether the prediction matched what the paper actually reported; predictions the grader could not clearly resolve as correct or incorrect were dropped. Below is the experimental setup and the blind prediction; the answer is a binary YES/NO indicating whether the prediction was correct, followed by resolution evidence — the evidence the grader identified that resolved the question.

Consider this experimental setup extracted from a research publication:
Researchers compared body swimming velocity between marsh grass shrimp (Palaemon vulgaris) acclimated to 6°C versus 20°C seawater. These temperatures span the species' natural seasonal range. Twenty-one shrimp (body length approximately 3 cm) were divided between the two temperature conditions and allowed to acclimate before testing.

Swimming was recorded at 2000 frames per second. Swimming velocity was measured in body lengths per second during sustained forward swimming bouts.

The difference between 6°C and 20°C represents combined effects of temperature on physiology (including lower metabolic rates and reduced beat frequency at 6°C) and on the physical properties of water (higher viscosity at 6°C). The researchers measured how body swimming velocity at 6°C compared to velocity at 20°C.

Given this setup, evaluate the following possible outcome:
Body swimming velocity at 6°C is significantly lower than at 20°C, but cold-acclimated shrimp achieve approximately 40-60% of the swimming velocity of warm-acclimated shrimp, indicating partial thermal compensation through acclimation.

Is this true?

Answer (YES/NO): NO